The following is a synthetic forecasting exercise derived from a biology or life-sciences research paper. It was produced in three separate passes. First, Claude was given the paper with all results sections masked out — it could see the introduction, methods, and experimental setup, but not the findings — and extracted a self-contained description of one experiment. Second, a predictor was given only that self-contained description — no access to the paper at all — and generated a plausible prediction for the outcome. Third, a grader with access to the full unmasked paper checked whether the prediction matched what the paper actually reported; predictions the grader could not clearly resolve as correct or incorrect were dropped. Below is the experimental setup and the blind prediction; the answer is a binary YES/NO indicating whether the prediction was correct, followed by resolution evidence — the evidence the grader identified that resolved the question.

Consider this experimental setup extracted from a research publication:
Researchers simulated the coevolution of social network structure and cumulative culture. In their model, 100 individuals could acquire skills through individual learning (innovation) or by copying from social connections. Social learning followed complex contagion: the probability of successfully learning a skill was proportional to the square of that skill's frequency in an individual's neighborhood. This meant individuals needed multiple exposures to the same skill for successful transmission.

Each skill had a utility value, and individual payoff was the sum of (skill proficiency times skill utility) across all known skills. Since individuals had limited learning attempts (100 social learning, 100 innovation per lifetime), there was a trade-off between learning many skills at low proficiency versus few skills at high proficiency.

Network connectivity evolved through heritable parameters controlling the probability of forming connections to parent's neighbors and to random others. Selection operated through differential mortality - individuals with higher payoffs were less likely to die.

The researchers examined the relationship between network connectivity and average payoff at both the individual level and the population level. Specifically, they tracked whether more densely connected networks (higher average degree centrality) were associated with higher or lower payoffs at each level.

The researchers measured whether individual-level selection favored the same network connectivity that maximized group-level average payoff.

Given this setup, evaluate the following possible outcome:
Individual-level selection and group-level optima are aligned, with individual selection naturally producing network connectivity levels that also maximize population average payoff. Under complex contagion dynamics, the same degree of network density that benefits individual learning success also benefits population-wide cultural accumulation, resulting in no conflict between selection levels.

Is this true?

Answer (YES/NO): NO